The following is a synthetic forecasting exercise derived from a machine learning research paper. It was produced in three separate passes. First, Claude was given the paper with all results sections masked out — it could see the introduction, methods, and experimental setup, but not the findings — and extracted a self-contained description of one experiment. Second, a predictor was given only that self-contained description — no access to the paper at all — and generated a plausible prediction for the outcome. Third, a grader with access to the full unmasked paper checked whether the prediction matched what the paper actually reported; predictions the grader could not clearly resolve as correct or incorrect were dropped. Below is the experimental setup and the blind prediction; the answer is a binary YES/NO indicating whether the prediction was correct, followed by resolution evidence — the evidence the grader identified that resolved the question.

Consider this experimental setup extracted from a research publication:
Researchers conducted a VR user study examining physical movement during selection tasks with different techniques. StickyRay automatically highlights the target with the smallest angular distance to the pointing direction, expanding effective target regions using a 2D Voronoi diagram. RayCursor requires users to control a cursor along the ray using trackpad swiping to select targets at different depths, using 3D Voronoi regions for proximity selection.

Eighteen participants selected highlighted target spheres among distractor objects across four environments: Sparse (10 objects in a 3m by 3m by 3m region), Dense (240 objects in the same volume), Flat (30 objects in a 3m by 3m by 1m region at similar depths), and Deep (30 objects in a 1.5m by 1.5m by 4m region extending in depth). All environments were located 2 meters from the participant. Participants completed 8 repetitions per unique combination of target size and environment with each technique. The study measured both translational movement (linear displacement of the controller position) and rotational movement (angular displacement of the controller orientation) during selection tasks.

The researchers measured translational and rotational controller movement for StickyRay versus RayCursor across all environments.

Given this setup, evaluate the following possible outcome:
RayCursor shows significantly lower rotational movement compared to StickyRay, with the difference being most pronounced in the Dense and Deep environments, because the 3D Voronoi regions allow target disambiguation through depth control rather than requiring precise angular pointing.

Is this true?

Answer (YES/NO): NO